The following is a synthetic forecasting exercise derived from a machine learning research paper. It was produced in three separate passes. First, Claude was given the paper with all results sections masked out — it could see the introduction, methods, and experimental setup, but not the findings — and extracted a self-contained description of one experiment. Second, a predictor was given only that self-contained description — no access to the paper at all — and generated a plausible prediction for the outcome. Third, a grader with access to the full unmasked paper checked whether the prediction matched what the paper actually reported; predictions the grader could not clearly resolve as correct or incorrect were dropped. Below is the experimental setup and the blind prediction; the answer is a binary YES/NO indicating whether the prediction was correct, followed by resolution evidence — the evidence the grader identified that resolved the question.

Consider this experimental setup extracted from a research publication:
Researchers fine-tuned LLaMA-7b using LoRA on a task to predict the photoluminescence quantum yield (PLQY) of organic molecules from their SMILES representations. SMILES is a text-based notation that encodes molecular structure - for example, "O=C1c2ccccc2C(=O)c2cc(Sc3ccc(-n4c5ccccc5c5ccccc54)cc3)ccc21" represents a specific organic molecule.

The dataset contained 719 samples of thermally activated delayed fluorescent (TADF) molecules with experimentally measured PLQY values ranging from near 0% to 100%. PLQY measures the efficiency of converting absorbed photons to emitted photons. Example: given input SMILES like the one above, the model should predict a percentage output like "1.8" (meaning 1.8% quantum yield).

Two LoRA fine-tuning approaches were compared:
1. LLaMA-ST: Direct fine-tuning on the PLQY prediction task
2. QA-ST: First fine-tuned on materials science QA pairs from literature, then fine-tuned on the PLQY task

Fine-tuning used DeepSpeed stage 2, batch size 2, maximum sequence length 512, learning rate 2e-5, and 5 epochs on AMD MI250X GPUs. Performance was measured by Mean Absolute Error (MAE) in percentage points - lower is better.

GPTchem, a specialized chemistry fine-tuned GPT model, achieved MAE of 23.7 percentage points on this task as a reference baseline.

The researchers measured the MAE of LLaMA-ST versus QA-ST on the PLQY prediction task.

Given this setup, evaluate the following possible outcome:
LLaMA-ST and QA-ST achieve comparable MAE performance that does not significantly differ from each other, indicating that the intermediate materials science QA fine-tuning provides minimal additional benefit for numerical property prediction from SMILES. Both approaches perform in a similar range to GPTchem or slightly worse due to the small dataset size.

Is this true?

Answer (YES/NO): NO